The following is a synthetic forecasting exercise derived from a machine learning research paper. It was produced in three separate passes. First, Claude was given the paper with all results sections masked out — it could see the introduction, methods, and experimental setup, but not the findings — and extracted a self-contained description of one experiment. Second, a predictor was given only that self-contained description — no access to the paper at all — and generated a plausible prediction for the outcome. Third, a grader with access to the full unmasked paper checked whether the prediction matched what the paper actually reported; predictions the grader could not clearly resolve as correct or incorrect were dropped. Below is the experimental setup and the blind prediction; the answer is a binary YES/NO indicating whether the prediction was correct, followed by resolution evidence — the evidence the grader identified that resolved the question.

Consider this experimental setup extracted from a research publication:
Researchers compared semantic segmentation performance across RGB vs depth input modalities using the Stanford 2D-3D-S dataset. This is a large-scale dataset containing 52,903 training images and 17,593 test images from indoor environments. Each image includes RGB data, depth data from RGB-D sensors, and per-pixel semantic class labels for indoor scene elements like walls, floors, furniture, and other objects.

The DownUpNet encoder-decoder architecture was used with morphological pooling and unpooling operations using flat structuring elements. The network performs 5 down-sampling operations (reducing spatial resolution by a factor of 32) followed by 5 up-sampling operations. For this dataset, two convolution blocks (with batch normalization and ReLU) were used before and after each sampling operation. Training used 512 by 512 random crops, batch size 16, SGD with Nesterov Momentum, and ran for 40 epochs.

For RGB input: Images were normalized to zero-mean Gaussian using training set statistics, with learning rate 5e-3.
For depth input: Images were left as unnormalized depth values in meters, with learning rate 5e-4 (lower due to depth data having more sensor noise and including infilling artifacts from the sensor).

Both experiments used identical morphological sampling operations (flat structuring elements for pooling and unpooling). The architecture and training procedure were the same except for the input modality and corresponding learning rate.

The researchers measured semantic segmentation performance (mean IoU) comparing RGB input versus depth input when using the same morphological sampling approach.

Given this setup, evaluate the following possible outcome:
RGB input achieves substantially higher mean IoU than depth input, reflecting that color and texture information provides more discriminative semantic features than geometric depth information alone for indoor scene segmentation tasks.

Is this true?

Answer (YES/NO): NO